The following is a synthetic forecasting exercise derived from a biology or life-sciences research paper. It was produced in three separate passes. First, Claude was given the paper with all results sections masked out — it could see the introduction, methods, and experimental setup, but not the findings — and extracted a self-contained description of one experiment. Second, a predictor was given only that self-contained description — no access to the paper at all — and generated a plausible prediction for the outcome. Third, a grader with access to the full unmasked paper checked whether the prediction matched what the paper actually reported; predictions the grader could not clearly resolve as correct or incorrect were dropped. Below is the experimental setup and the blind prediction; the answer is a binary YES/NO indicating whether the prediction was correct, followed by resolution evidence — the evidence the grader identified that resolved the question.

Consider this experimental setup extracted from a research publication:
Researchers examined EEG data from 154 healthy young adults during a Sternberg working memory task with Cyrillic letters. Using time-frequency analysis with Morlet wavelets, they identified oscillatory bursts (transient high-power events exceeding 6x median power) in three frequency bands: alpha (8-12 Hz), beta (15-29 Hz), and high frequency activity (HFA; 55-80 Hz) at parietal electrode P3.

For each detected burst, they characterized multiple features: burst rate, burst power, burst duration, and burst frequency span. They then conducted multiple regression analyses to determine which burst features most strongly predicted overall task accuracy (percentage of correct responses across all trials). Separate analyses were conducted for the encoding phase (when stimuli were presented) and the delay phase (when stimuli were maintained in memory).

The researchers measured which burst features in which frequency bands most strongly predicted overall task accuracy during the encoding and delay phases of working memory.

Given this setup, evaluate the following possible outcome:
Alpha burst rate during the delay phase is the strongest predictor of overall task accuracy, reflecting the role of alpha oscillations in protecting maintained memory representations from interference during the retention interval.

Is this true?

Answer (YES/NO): YES